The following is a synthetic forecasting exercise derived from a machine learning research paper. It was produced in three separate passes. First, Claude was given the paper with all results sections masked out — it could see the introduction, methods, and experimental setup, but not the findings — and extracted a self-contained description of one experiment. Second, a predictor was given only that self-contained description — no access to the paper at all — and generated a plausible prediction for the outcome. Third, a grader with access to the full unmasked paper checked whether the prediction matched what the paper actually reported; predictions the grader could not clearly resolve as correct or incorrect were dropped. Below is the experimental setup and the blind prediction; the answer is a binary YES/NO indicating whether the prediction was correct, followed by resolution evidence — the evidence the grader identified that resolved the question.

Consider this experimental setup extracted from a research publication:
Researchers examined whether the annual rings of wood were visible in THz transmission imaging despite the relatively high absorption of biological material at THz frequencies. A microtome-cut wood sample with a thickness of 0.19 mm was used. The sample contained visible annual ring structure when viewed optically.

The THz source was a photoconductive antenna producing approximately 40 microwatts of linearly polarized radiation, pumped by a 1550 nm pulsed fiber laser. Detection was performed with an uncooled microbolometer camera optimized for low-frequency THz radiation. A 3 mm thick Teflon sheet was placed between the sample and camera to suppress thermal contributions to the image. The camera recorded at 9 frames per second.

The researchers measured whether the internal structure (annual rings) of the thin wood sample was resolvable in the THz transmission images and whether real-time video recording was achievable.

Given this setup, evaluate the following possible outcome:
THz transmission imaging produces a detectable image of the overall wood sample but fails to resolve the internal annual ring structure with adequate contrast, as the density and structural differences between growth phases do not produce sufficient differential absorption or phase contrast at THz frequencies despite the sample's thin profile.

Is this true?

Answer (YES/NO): NO